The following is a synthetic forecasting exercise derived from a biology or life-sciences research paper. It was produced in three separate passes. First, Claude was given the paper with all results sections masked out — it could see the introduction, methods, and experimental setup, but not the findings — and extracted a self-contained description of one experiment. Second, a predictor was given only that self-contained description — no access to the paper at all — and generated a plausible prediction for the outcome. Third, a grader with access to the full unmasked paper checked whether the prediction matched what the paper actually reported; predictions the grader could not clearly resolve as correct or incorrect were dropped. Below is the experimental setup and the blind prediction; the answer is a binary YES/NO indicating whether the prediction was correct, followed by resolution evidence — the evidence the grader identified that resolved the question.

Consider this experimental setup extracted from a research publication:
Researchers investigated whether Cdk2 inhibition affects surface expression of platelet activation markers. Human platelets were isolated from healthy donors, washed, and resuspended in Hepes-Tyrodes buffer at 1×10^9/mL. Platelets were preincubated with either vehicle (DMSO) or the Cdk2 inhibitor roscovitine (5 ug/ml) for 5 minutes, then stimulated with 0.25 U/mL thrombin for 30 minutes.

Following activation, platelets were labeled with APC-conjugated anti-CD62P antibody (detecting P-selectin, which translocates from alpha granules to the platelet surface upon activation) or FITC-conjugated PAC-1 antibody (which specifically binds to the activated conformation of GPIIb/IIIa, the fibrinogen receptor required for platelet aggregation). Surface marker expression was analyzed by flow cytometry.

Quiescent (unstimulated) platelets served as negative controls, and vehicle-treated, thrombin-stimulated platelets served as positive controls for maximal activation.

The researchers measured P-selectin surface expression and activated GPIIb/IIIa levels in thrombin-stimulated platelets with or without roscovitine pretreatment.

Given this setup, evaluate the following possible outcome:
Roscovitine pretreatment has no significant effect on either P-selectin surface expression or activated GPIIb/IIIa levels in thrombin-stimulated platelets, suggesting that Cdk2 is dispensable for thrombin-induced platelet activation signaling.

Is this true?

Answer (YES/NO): NO